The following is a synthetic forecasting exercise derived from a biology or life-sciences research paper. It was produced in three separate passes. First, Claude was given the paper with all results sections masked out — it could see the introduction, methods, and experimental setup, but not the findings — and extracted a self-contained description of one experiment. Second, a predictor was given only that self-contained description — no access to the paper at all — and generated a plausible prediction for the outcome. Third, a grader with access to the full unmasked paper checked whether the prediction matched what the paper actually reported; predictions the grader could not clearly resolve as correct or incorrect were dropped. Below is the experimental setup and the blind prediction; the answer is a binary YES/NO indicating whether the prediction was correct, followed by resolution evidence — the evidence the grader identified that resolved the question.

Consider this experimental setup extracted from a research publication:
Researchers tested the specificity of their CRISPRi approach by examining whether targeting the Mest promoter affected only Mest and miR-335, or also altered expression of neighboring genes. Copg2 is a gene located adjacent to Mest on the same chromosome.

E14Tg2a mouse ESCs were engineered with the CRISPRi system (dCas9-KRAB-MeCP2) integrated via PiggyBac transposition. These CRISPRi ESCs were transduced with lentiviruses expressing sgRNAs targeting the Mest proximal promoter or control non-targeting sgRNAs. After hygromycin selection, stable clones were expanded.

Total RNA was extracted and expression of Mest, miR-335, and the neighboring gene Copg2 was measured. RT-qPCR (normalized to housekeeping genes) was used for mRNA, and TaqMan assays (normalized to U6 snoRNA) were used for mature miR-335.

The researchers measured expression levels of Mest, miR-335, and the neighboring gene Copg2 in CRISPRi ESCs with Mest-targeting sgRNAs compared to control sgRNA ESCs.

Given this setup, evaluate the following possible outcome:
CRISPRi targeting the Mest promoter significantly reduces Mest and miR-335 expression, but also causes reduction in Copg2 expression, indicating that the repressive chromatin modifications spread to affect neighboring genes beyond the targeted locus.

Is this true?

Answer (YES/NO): NO